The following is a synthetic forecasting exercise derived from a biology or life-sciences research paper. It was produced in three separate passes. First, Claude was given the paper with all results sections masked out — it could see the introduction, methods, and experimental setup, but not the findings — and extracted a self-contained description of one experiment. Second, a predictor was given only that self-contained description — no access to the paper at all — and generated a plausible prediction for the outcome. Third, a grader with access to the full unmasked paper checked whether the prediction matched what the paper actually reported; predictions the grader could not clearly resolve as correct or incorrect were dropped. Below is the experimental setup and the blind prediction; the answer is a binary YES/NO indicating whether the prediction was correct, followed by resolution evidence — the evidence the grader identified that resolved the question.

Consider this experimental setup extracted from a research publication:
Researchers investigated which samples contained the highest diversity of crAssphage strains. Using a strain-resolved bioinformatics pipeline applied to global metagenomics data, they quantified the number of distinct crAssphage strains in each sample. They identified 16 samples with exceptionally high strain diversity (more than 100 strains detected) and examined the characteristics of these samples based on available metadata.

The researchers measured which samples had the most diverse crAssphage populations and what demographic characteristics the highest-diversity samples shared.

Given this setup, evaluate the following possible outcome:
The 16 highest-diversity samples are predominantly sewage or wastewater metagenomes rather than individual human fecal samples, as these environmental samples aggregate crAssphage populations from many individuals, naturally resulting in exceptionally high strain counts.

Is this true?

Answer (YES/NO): NO